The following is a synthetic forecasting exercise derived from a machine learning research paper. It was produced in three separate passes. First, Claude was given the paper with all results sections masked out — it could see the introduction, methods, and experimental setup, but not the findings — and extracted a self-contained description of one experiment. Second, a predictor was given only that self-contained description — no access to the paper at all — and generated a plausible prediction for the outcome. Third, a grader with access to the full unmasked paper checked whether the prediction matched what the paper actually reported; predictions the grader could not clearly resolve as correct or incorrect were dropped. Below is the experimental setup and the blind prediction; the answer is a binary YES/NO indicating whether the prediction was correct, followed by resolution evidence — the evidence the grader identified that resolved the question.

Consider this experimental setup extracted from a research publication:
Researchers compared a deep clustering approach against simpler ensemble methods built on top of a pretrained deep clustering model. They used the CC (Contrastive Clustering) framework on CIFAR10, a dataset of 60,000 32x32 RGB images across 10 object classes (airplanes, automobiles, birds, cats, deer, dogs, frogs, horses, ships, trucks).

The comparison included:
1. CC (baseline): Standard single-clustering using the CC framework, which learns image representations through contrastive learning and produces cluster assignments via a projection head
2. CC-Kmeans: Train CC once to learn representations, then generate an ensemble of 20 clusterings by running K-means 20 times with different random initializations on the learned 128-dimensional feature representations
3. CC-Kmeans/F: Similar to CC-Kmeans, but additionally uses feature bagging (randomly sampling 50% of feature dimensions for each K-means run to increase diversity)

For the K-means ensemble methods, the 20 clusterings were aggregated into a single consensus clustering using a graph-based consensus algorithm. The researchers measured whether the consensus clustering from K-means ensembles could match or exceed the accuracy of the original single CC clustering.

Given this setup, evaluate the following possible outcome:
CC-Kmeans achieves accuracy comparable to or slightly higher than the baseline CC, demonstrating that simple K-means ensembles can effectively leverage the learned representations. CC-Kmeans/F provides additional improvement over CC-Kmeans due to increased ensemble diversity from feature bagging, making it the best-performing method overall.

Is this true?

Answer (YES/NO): NO